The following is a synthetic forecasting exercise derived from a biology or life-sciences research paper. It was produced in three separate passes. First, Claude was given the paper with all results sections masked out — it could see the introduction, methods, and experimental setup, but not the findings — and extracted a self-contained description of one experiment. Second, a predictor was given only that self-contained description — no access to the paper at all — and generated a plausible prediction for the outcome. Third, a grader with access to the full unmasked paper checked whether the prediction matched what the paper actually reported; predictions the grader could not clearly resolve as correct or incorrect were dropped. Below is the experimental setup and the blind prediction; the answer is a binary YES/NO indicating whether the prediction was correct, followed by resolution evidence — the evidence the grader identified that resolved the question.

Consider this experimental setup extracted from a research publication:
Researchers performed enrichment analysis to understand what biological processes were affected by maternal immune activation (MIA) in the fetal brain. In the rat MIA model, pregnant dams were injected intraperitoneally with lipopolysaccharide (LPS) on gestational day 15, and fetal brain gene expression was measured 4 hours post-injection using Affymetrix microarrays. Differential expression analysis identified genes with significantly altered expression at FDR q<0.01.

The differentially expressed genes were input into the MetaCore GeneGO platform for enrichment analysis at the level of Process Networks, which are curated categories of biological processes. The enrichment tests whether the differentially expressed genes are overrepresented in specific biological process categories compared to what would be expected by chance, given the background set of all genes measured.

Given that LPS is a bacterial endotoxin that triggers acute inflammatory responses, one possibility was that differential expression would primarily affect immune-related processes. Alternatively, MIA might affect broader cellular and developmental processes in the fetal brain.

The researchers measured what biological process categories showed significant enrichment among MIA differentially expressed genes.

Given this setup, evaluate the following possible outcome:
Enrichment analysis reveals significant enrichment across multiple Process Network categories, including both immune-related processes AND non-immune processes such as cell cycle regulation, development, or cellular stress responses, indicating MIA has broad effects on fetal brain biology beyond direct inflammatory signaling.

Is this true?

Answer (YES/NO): NO